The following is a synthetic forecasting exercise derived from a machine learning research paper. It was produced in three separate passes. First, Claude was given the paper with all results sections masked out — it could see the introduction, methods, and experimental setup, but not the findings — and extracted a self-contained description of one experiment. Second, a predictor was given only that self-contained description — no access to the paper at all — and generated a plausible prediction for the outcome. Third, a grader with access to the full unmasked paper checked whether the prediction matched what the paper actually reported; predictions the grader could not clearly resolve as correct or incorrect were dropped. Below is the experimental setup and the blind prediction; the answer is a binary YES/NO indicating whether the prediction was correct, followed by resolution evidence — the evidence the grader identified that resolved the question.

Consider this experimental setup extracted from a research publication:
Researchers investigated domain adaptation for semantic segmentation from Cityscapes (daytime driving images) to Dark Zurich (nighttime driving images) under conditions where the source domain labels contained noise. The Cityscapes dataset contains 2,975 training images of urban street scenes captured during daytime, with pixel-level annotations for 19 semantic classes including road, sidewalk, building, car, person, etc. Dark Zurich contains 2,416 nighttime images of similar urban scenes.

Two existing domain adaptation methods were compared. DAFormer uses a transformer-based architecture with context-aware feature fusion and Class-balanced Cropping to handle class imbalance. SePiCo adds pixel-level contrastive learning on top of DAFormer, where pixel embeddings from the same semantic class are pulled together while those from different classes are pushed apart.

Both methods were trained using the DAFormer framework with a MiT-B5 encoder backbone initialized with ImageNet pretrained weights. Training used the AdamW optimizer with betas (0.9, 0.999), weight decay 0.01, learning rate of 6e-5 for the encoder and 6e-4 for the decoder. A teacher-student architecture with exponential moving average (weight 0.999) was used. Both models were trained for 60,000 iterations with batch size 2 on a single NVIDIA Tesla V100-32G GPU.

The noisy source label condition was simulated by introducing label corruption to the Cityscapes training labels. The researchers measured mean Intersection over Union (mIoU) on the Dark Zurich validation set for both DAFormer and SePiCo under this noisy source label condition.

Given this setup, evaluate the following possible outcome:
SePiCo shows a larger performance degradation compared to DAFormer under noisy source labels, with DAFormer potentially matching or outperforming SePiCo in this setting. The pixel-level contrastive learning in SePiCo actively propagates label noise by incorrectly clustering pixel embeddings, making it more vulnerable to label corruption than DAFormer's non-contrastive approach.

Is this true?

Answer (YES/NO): YES